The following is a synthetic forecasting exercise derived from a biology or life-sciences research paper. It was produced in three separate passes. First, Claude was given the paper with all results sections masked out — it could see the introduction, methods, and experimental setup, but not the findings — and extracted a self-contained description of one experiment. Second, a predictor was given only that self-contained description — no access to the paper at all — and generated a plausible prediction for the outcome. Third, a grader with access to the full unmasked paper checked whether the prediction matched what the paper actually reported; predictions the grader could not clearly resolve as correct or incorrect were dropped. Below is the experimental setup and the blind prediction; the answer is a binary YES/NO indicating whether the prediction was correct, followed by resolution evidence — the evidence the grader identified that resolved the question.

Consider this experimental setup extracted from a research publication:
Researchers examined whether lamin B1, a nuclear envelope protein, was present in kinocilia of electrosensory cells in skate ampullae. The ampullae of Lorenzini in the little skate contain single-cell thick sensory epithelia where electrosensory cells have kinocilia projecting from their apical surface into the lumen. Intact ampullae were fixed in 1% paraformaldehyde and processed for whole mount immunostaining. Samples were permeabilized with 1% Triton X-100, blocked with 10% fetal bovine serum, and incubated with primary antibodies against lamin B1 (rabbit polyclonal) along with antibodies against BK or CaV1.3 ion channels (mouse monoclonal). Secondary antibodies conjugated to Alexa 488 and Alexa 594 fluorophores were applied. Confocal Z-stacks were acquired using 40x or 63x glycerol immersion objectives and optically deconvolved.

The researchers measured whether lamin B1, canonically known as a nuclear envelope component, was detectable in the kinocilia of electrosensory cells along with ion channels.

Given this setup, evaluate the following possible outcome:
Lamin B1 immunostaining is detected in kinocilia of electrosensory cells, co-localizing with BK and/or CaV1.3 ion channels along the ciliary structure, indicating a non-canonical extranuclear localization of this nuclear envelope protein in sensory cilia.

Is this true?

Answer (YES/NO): YES